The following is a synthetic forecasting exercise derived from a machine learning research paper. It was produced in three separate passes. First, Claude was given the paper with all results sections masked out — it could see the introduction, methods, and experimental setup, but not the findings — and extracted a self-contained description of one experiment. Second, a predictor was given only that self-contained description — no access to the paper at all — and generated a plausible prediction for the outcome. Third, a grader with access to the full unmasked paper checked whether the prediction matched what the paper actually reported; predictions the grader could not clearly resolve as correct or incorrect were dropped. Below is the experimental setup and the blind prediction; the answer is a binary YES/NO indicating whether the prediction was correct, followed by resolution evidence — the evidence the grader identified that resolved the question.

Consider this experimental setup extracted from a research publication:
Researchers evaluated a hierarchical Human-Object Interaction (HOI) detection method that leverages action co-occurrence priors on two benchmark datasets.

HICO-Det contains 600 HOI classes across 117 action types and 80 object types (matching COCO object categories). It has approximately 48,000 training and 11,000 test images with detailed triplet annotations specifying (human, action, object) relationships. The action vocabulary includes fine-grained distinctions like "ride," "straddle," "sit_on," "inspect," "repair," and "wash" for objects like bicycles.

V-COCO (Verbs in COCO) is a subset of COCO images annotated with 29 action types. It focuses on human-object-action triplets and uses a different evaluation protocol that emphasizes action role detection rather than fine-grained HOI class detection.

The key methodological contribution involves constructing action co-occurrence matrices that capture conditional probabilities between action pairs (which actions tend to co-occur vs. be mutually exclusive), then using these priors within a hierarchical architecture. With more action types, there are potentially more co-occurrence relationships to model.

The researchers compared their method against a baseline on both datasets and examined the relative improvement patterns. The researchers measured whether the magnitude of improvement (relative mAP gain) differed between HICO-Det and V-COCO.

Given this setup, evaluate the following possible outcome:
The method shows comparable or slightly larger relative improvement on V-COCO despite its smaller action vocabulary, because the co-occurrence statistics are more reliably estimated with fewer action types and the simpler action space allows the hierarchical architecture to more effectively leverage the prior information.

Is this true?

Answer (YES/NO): NO